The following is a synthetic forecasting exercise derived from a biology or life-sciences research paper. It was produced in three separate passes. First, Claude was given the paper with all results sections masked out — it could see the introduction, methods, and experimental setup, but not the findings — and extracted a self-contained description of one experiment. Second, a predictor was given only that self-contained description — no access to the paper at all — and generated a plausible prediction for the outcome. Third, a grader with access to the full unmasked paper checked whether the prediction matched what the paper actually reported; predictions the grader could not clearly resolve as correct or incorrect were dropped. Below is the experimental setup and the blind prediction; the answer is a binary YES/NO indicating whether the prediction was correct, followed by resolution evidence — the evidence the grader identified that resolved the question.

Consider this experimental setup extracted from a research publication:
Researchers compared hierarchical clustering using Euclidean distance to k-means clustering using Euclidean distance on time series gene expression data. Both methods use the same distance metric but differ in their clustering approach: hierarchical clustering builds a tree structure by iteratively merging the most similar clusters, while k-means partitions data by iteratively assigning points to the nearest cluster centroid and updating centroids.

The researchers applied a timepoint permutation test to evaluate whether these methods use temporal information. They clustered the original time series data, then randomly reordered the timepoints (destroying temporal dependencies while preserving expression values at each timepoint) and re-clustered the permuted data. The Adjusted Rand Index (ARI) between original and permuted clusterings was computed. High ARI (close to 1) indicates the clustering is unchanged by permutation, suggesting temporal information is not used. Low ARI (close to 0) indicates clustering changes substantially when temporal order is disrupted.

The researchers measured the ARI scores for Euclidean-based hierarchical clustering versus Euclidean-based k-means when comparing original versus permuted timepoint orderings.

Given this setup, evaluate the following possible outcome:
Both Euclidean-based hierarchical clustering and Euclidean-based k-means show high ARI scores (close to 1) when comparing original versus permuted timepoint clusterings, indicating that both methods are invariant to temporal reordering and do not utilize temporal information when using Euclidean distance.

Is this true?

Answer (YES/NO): YES